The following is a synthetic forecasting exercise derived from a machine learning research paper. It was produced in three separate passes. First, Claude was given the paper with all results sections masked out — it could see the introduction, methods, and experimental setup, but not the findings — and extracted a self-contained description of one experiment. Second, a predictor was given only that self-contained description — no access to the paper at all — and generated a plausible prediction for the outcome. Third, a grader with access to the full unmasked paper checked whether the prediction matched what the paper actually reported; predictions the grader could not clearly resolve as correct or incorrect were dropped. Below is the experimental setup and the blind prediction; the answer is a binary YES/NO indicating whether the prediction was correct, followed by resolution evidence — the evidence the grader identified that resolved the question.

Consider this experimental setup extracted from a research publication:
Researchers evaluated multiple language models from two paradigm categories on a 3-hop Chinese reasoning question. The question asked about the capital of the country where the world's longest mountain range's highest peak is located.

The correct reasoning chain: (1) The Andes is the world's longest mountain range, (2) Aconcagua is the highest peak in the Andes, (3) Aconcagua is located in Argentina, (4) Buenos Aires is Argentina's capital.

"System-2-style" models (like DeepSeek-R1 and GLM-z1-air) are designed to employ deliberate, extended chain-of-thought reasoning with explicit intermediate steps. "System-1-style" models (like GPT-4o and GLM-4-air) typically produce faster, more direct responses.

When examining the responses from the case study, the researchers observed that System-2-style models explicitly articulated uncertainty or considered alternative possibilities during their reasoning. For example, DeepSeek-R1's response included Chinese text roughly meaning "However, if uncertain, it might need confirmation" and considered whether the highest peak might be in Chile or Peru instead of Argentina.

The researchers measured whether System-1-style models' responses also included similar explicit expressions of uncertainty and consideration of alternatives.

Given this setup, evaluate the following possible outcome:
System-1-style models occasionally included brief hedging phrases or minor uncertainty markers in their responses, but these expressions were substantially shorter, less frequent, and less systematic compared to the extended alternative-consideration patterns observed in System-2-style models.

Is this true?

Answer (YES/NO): NO